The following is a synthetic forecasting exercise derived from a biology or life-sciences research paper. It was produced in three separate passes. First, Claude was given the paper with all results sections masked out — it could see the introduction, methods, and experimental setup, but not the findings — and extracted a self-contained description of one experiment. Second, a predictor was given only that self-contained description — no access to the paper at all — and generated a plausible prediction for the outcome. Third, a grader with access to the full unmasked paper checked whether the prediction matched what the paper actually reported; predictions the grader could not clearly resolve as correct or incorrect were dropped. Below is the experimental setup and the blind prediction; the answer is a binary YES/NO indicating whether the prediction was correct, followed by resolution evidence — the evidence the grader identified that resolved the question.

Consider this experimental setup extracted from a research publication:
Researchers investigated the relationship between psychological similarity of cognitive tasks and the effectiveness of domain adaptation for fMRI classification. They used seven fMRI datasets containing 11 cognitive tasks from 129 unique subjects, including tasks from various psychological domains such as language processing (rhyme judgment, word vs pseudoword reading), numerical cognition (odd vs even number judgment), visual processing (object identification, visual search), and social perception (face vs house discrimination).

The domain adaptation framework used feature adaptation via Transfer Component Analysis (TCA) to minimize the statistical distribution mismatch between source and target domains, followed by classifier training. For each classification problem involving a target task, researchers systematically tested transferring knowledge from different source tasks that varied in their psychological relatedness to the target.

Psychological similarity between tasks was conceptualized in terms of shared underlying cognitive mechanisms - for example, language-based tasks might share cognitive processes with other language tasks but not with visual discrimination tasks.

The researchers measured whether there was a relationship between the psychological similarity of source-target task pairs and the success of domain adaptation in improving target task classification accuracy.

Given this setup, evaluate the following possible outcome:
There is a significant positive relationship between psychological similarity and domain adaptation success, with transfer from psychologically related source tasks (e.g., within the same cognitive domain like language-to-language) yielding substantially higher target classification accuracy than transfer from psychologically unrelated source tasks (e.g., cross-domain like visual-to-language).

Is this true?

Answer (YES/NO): NO